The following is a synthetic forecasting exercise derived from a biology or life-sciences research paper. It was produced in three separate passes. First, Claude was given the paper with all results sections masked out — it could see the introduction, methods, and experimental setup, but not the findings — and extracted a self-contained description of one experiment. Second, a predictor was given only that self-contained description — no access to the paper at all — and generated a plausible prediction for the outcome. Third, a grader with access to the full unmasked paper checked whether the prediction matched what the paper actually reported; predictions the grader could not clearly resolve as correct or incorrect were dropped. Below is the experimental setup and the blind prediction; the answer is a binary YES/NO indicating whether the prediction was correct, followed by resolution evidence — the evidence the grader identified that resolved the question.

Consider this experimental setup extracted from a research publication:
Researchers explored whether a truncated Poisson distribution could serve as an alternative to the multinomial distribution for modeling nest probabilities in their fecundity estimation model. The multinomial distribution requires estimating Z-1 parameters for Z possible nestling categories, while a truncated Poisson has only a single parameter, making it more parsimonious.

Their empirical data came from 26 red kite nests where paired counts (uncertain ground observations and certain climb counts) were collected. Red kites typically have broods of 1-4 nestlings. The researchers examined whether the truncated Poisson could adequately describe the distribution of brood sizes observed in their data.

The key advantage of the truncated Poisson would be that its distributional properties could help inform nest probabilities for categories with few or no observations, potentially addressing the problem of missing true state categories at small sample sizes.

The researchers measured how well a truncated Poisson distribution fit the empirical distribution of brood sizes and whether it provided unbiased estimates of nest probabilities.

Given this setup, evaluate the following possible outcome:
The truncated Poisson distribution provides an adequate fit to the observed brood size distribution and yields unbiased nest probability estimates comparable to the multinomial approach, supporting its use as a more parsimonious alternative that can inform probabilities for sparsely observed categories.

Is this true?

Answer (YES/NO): NO